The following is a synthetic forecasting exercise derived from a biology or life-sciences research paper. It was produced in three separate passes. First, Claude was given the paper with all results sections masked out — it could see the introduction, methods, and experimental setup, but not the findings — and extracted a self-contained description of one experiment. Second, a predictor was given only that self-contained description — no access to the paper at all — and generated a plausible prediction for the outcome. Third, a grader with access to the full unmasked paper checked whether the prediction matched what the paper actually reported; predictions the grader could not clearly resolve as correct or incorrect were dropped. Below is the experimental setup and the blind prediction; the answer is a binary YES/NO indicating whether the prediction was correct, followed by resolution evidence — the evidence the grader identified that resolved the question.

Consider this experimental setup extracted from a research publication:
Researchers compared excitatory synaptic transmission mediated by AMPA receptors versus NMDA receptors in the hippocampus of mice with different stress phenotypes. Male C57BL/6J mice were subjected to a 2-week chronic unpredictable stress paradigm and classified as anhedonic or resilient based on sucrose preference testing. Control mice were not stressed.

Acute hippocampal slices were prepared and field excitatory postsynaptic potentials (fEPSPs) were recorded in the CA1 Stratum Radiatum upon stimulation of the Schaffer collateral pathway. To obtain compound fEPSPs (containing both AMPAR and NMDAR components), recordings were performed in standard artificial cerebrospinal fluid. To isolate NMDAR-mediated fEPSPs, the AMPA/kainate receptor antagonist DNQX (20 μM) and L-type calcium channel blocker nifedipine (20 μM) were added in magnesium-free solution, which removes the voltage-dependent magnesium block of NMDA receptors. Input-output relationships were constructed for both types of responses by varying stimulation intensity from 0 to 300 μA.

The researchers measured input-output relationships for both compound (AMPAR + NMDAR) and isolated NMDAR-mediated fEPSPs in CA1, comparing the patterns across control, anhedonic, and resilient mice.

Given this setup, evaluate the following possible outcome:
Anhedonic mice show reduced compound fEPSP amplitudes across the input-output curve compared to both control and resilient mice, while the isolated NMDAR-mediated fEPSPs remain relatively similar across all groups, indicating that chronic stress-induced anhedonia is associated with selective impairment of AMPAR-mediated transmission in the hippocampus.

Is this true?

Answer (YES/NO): NO